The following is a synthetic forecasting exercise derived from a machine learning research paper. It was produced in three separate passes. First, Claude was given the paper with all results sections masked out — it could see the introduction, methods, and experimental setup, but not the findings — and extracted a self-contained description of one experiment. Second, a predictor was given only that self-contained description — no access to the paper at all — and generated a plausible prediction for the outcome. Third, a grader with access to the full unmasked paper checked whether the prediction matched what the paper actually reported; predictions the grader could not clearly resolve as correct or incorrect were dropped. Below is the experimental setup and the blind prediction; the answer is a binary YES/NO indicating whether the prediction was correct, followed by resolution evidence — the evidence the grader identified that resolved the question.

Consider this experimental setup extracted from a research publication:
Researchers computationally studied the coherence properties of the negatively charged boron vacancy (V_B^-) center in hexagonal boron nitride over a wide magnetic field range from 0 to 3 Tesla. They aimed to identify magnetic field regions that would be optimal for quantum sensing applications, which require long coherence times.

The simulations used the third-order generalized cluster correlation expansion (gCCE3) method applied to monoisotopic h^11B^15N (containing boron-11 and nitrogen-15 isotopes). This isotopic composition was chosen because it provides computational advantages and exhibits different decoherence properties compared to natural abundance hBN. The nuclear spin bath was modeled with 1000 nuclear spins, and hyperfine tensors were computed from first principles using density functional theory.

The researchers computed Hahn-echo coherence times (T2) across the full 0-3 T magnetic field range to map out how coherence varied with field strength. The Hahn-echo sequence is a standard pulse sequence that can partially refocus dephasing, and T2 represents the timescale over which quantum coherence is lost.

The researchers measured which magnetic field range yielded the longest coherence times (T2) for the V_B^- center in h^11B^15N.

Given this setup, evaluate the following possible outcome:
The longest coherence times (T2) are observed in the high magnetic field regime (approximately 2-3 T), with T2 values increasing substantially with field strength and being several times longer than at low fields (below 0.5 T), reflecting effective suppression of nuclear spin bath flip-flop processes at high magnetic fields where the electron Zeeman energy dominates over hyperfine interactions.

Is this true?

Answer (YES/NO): NO